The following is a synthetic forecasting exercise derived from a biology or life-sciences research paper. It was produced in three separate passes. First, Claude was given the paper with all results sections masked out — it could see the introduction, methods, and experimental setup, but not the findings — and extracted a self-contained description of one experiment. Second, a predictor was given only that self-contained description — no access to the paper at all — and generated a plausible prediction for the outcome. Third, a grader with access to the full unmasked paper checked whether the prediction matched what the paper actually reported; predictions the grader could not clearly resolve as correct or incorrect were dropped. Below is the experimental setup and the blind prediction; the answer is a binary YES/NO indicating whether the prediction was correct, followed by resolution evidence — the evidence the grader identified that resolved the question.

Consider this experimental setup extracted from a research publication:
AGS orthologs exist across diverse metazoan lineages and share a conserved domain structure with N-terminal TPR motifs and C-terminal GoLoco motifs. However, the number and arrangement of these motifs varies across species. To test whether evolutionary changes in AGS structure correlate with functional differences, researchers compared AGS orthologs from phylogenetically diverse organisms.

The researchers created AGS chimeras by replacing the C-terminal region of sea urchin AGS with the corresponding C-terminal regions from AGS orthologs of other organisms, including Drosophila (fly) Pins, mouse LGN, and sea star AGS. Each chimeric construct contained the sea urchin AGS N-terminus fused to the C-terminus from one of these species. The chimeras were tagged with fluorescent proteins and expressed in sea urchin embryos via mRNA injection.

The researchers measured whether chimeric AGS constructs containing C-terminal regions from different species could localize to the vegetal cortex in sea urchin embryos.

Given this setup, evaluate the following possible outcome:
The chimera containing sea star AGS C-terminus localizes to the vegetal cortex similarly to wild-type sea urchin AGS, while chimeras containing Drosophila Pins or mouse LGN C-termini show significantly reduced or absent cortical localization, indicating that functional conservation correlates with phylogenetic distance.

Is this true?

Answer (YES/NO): NO